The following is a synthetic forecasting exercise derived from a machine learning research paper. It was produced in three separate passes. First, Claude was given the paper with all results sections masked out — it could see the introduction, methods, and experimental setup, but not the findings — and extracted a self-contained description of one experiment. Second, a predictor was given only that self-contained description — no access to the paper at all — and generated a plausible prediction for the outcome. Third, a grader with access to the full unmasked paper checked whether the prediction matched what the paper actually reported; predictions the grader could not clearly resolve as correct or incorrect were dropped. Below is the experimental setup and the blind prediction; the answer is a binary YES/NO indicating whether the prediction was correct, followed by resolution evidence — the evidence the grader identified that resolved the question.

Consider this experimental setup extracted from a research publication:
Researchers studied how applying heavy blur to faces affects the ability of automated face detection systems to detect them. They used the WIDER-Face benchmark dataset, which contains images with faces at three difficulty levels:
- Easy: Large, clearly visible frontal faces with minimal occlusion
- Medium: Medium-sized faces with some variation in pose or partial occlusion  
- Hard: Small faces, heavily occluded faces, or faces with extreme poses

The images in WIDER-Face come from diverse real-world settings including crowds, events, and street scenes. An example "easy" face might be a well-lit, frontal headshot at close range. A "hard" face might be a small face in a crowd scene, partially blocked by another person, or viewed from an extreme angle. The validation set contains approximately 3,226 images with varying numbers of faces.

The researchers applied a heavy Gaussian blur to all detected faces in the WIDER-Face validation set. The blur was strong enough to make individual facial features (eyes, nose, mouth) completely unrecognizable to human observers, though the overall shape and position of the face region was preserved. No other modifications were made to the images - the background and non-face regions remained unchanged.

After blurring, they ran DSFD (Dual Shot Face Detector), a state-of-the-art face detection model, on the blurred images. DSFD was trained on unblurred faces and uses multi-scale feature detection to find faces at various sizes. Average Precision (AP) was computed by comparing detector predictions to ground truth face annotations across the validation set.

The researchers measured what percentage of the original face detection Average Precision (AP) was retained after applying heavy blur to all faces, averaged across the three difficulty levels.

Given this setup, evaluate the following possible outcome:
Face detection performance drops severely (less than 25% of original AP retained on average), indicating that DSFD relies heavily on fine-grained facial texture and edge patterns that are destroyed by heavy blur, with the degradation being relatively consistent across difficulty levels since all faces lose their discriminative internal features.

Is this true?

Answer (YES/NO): NO